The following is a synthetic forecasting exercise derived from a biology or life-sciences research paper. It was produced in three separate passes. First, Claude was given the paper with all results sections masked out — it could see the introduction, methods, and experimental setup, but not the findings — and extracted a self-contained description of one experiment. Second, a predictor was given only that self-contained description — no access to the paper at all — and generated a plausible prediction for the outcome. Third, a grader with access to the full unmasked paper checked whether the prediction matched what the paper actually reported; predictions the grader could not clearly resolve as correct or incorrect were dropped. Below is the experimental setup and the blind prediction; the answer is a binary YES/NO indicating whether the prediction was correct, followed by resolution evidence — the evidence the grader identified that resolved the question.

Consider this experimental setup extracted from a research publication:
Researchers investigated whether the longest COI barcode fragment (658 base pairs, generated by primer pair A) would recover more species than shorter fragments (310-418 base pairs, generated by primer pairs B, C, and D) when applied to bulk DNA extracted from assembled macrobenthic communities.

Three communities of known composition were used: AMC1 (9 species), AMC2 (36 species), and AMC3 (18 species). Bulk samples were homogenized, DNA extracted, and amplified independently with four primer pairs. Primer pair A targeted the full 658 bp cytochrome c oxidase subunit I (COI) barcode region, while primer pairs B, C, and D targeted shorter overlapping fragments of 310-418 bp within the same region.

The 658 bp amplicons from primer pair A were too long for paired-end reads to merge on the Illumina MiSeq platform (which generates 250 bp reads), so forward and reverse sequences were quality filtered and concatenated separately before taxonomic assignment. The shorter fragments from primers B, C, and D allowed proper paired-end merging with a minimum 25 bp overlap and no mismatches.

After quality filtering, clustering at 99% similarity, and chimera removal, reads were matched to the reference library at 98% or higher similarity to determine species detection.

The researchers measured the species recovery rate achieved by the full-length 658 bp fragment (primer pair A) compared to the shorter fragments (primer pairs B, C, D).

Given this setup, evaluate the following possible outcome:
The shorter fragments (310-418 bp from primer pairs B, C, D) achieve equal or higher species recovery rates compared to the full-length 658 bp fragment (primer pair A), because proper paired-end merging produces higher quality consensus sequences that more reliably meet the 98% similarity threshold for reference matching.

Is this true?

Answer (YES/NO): YES